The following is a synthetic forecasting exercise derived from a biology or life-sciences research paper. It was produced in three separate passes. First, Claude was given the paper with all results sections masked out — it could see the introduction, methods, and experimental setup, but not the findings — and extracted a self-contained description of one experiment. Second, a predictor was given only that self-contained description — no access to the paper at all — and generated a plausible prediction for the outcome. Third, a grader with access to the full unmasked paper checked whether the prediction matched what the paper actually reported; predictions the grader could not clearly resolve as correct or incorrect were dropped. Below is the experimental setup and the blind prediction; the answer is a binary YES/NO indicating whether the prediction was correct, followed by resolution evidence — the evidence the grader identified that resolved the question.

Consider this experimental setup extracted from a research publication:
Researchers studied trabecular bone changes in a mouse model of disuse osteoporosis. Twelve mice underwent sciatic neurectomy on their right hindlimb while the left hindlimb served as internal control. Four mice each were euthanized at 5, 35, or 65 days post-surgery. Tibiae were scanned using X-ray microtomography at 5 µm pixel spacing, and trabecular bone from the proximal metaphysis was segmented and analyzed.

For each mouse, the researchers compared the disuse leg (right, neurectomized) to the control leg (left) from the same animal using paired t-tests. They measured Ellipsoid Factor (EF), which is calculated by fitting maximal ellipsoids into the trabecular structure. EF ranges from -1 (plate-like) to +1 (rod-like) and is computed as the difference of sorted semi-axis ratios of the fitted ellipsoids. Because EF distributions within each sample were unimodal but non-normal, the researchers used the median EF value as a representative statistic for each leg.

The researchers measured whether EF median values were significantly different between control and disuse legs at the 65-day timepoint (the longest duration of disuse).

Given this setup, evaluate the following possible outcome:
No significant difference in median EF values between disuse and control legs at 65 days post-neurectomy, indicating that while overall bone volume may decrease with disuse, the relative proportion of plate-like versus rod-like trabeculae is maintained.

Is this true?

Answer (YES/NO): NO